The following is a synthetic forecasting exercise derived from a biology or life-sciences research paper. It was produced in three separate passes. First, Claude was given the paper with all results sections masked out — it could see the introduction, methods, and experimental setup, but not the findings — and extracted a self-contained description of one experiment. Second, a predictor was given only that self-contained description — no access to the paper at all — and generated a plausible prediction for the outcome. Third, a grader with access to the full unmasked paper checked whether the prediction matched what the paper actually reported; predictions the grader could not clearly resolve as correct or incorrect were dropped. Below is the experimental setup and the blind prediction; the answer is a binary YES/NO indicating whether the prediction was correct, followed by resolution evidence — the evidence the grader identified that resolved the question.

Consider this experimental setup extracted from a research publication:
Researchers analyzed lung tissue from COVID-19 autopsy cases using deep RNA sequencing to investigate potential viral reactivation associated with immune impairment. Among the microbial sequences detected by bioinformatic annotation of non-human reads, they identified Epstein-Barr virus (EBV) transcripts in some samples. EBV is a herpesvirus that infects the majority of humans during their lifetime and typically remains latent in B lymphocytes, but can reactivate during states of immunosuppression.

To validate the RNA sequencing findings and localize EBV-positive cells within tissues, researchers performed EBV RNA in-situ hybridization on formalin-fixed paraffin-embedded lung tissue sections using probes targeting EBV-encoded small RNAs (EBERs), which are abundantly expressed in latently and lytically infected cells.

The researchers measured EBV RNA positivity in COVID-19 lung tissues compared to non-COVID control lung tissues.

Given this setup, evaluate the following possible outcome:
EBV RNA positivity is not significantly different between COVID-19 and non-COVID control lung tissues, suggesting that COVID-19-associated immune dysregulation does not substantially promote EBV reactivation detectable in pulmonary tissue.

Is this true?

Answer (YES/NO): NO